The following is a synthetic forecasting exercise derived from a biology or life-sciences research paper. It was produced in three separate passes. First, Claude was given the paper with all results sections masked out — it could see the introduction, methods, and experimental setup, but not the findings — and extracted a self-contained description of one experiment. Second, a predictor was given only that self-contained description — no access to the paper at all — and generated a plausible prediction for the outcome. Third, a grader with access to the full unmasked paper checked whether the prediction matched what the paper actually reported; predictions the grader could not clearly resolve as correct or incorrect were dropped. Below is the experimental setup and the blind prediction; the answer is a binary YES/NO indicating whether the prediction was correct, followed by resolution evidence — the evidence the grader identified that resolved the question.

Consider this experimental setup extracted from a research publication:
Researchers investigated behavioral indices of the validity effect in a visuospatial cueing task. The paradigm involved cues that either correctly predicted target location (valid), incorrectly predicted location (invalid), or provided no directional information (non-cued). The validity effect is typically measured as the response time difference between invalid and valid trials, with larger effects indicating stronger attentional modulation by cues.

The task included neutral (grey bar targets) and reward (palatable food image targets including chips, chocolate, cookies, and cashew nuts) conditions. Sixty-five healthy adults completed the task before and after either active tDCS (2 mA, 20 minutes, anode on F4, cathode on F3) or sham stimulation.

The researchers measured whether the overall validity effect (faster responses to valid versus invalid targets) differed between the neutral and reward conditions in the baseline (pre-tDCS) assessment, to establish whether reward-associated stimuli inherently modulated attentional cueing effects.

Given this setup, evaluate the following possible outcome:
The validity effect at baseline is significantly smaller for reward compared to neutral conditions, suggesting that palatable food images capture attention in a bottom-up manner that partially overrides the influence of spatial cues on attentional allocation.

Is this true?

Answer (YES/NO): NO